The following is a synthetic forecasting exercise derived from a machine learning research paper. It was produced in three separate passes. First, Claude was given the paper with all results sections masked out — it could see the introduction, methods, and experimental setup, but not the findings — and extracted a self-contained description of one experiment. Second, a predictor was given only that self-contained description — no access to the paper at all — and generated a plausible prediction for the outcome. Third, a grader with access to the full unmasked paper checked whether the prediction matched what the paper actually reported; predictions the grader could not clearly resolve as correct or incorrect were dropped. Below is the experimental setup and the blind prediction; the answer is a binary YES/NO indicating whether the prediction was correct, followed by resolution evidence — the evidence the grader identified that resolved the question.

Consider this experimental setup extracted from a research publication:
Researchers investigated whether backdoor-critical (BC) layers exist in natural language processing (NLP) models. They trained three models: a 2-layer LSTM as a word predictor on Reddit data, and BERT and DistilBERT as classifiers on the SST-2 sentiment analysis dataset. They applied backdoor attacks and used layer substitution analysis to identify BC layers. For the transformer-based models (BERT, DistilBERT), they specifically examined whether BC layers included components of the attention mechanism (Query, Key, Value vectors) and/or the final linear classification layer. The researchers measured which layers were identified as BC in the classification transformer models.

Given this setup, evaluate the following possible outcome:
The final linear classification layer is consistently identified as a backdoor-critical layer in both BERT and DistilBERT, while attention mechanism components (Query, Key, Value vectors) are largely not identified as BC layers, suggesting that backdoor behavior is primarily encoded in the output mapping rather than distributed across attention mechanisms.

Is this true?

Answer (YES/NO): NO